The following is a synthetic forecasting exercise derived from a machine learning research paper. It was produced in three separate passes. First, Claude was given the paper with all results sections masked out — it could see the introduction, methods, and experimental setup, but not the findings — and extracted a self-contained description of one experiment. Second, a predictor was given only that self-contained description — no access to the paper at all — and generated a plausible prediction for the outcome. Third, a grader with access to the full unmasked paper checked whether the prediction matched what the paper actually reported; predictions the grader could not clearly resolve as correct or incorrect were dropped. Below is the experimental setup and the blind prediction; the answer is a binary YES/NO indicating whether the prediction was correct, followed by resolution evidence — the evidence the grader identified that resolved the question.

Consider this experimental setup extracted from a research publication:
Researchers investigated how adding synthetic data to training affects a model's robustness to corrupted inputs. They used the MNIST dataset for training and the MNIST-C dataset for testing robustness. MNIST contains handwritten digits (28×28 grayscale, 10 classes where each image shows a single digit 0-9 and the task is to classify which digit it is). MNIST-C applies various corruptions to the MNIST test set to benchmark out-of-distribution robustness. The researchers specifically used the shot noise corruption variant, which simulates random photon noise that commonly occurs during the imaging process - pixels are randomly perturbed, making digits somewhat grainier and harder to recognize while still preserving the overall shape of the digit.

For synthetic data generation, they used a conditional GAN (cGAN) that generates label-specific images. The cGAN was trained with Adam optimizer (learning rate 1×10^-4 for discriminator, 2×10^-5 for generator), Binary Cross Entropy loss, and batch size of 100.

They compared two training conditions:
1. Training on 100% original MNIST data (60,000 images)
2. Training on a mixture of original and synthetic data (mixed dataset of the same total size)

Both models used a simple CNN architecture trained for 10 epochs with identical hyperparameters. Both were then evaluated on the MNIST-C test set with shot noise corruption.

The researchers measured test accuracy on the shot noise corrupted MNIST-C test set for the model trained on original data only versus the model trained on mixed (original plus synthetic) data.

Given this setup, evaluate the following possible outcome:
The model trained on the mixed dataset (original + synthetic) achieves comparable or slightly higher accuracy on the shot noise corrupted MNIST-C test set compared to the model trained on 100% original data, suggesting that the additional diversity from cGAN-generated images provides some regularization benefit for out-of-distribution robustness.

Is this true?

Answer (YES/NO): YES